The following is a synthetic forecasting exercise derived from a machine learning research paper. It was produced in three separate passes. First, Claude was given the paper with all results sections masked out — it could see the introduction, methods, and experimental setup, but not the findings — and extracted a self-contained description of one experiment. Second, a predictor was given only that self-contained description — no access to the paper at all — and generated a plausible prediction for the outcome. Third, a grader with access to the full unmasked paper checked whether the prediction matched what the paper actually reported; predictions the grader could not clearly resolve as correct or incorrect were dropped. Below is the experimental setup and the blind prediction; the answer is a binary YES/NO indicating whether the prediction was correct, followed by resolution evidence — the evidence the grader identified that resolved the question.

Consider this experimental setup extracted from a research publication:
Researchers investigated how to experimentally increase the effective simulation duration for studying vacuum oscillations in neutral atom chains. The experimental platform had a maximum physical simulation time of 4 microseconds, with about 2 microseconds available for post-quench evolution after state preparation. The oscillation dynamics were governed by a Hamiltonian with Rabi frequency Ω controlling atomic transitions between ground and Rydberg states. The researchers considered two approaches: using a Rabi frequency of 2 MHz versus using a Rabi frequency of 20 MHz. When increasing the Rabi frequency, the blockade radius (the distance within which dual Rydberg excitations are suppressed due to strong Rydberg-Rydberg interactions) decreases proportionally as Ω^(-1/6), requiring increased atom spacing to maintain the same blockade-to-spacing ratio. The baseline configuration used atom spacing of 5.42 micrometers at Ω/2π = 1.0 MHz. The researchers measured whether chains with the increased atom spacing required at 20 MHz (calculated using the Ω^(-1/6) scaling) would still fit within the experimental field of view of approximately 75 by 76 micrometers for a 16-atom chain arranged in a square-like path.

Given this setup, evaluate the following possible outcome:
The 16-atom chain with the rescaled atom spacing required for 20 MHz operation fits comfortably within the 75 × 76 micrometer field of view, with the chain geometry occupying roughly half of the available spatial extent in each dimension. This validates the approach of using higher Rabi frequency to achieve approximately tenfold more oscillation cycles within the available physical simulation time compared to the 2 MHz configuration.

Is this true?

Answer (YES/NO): YES